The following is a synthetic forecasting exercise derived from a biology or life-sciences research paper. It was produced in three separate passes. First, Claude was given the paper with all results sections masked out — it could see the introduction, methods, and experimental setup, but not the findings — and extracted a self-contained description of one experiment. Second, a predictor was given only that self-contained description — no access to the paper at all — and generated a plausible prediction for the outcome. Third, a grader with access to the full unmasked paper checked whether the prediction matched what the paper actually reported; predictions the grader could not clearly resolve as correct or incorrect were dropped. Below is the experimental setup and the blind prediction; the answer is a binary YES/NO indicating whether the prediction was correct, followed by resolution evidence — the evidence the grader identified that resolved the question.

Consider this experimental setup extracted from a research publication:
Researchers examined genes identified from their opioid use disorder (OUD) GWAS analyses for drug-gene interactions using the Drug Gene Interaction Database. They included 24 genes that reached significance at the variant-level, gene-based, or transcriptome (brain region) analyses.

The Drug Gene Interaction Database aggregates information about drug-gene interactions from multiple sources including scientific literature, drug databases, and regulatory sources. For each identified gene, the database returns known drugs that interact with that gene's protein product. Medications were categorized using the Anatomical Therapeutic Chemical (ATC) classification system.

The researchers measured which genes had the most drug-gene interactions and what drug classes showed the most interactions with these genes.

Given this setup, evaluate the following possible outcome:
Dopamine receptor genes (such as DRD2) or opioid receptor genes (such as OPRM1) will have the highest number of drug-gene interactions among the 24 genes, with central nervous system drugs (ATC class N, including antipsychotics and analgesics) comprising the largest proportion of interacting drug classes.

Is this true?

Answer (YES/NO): YES